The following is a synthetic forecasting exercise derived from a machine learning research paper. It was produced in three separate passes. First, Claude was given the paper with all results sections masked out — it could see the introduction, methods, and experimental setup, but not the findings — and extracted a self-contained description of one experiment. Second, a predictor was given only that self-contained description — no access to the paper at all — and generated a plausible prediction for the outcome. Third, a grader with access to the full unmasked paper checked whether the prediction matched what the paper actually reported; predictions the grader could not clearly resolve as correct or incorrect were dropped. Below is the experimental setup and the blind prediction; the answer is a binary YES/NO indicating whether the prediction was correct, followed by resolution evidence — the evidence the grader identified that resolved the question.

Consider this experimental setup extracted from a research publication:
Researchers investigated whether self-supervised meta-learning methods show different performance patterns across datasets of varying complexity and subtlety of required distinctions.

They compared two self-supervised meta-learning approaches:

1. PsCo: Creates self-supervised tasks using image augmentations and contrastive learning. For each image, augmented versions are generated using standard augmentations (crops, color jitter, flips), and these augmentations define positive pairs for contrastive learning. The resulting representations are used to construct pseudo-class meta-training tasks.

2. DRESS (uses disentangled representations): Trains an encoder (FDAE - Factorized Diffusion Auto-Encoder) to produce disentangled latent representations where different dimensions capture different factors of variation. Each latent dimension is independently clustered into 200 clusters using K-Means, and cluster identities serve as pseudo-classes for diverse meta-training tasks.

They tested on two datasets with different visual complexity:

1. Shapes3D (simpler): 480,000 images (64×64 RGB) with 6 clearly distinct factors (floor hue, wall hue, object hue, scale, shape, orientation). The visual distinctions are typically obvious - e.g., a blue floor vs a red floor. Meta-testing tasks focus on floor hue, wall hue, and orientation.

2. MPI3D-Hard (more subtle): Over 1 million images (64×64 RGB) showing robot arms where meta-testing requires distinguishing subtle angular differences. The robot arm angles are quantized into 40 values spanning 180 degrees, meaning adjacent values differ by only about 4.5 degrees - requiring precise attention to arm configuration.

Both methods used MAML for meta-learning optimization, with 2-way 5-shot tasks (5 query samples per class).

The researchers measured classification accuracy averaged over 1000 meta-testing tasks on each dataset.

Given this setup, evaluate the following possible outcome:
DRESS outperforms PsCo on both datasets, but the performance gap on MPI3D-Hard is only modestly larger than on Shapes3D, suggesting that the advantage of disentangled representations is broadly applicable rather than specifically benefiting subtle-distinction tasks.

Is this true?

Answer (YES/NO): NO